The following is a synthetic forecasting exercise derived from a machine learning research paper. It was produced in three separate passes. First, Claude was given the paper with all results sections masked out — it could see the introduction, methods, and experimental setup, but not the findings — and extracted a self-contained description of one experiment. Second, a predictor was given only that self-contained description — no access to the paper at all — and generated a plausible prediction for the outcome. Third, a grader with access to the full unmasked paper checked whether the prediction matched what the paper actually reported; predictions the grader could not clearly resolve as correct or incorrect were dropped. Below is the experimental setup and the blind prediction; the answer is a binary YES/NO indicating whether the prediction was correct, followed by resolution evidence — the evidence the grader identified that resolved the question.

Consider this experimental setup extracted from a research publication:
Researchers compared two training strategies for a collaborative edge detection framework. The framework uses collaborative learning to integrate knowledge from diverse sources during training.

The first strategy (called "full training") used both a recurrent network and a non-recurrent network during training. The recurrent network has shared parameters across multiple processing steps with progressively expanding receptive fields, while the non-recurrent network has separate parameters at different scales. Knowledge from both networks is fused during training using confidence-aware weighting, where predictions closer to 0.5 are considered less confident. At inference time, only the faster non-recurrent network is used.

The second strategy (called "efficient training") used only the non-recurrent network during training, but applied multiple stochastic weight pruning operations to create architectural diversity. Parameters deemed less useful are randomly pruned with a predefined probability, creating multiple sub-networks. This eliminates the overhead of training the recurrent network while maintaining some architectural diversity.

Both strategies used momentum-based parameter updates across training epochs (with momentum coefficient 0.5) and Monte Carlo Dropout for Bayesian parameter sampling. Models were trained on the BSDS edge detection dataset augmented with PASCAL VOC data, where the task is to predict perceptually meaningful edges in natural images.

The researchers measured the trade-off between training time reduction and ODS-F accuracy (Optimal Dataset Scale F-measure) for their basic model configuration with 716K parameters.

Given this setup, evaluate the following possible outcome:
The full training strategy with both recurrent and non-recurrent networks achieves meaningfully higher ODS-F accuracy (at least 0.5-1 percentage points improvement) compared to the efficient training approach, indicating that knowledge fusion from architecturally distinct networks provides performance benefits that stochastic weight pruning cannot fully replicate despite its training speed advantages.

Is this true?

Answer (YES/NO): NO